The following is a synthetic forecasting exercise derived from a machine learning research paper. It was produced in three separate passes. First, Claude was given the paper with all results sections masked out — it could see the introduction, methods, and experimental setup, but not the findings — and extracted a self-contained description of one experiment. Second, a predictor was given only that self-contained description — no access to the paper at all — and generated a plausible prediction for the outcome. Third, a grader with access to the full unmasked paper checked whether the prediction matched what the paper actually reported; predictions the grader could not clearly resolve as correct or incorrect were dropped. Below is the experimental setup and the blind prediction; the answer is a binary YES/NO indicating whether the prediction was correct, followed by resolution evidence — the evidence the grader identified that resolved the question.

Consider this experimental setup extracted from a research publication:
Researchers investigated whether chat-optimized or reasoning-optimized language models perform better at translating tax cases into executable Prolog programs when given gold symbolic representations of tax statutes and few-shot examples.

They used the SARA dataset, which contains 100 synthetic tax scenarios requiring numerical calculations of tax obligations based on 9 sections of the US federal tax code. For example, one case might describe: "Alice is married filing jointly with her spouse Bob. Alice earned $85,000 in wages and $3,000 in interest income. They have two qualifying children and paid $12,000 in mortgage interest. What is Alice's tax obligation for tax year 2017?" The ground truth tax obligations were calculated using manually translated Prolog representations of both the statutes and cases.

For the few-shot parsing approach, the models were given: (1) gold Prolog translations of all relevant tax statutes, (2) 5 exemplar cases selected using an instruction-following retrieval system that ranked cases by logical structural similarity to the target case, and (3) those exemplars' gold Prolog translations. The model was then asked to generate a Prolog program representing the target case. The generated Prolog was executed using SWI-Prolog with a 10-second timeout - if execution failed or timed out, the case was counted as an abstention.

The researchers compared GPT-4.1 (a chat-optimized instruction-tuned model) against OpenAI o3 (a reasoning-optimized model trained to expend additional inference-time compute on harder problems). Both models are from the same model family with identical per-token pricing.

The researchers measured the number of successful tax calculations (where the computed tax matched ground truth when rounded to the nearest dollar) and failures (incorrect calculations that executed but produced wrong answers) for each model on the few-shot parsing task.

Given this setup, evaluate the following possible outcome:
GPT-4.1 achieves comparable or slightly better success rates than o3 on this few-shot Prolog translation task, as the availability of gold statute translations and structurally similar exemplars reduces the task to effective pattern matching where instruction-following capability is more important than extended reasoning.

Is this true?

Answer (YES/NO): YES